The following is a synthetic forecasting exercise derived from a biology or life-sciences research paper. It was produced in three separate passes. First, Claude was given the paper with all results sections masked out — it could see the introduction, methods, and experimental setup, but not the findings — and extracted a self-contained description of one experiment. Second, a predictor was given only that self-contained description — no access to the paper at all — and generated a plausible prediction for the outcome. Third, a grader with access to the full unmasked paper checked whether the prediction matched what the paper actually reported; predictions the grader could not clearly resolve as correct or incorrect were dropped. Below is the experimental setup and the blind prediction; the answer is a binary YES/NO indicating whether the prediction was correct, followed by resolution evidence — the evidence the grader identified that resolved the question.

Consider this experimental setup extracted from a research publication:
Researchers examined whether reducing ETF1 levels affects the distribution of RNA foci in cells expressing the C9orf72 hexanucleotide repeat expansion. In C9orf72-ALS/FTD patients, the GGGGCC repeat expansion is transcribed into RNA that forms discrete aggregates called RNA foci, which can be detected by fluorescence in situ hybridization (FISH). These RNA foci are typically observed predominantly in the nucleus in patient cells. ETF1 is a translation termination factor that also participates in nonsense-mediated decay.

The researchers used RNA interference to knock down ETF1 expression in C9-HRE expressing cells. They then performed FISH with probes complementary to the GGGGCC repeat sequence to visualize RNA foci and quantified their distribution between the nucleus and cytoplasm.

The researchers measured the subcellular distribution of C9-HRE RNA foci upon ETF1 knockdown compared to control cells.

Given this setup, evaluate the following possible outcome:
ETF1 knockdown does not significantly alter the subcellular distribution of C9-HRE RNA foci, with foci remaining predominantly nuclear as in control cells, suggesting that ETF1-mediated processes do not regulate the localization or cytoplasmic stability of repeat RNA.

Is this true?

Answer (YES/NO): NO